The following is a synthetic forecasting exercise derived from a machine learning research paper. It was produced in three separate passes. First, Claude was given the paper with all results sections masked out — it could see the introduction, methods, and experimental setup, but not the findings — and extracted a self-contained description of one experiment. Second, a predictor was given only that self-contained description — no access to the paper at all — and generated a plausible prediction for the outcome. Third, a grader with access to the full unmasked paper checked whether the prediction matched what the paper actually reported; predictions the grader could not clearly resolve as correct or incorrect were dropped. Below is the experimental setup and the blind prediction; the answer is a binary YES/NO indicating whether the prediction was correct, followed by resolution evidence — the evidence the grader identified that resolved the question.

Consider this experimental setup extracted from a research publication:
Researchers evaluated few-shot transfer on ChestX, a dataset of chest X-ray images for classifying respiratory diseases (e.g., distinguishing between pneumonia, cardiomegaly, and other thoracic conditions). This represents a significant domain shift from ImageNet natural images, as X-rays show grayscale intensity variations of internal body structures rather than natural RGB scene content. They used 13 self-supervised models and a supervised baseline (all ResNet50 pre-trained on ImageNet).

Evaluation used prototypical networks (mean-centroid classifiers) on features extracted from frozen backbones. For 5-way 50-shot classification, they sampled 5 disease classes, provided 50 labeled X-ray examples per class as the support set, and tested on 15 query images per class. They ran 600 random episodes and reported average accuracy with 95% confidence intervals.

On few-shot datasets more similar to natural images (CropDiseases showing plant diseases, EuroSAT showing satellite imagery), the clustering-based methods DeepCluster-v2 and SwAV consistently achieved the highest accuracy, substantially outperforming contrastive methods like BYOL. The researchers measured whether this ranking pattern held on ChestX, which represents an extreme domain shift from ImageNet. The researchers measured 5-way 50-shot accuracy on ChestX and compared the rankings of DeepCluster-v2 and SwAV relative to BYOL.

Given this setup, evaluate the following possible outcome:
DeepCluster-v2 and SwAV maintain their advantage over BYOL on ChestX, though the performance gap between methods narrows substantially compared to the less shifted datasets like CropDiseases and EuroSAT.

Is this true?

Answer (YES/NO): NO